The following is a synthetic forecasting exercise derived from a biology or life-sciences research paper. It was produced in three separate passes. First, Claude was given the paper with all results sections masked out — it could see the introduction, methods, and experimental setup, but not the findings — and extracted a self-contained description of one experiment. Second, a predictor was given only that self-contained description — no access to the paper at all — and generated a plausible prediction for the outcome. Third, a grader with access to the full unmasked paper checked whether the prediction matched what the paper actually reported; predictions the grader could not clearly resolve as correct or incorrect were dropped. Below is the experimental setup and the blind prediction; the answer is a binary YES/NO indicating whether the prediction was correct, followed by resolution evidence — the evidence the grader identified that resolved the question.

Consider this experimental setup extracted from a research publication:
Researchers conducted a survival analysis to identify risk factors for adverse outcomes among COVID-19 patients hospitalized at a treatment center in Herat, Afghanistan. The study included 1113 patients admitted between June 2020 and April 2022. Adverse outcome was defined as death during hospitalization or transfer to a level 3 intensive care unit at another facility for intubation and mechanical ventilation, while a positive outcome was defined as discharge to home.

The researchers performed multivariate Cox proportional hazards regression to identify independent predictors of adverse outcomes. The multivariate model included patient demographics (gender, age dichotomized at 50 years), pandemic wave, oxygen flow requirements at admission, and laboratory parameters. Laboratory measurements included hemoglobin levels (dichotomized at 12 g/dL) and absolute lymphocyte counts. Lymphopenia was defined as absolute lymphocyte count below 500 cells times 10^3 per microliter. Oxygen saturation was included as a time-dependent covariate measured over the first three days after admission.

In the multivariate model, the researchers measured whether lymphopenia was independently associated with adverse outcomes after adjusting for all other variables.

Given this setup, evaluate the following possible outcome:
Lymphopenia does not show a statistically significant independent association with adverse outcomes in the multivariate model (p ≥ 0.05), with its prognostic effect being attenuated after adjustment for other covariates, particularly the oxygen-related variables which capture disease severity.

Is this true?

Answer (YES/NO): YES